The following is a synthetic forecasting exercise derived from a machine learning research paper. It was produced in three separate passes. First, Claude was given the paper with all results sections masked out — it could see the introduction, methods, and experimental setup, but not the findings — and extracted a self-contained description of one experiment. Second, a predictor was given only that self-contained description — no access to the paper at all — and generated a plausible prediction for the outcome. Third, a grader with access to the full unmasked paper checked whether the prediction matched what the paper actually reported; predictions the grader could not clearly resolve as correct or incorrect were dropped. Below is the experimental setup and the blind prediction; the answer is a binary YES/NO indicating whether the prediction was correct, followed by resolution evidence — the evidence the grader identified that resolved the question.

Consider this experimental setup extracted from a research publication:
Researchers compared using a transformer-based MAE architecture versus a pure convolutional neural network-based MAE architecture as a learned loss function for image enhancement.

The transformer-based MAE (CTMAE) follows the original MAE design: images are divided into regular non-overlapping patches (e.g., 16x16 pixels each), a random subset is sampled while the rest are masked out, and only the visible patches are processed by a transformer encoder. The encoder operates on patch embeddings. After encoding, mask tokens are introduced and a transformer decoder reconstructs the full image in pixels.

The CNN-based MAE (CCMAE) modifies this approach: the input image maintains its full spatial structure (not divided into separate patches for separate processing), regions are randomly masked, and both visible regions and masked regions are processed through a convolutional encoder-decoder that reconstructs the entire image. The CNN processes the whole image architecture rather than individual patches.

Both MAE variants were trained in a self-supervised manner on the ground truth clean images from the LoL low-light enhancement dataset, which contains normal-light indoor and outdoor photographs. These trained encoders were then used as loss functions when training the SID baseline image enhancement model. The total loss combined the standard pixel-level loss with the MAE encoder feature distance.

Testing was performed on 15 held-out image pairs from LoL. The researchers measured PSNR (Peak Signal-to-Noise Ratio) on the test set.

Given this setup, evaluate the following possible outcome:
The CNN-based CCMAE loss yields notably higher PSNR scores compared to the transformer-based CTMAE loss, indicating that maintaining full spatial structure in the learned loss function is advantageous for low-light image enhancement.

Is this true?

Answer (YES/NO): NO